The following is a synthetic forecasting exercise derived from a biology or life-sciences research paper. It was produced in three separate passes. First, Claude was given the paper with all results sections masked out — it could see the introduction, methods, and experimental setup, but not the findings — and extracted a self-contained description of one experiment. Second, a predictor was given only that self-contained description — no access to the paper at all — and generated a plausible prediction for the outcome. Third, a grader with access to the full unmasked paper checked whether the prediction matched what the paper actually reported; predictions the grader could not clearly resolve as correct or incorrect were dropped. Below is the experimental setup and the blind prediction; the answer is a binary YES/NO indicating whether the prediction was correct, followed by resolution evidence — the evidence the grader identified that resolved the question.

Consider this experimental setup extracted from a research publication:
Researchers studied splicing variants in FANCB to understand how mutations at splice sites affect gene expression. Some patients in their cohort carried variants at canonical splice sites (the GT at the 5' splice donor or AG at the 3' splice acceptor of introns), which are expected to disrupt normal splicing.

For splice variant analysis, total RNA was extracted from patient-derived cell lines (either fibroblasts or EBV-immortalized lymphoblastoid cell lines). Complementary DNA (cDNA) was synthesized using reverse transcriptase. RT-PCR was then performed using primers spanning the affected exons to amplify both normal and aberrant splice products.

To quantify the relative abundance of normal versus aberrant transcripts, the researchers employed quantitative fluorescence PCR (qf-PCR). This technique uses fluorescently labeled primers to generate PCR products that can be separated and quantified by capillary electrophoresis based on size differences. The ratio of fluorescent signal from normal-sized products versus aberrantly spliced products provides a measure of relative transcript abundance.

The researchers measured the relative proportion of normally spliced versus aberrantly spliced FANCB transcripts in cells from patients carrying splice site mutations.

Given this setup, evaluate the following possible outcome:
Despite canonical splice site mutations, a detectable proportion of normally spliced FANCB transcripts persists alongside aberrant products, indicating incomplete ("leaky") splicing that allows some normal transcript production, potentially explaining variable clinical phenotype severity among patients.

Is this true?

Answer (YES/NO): NO